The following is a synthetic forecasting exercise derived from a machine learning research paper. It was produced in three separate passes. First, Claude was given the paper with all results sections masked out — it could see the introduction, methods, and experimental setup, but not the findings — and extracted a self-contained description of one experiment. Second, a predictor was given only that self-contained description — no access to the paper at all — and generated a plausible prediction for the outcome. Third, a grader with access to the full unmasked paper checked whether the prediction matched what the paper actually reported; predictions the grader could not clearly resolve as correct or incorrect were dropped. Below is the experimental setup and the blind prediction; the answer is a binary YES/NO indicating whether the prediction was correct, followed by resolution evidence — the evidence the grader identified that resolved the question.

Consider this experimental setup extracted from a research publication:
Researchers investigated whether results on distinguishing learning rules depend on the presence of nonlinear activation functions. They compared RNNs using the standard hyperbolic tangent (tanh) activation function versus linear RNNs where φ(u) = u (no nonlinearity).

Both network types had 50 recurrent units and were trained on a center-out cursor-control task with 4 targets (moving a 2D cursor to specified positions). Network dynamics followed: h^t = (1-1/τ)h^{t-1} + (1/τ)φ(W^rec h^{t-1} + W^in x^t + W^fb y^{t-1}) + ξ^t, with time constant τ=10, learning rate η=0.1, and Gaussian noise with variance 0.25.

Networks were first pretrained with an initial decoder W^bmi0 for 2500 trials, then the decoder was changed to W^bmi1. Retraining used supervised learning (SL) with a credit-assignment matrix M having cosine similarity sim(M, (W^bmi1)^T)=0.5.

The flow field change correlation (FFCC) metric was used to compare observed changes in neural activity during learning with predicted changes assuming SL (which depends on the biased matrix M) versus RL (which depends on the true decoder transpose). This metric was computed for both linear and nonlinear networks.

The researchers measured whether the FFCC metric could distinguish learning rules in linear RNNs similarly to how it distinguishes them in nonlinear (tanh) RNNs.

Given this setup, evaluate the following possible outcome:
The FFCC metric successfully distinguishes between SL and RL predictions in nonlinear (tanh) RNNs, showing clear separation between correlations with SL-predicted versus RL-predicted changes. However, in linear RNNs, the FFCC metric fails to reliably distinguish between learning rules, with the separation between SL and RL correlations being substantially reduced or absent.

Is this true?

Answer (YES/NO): NO